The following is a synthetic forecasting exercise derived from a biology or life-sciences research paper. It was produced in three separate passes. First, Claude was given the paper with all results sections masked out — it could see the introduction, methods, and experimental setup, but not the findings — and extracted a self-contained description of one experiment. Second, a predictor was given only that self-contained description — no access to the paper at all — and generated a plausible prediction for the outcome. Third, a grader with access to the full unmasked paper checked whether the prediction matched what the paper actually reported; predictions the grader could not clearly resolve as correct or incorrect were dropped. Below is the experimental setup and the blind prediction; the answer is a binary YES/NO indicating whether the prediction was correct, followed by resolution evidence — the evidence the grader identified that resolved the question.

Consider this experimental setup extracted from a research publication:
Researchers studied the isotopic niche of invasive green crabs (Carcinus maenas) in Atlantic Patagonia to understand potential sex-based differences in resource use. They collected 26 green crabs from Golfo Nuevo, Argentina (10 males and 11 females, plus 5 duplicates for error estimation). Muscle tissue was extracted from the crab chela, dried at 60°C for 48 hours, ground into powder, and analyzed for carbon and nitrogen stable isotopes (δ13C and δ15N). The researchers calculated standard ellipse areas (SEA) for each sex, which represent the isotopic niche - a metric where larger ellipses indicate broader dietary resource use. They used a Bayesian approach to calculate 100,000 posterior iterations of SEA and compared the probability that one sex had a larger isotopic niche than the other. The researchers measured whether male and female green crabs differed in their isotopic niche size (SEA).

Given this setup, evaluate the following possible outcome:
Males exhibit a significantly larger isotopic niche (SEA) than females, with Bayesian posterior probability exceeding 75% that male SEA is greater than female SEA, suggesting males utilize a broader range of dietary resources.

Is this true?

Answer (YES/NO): NO